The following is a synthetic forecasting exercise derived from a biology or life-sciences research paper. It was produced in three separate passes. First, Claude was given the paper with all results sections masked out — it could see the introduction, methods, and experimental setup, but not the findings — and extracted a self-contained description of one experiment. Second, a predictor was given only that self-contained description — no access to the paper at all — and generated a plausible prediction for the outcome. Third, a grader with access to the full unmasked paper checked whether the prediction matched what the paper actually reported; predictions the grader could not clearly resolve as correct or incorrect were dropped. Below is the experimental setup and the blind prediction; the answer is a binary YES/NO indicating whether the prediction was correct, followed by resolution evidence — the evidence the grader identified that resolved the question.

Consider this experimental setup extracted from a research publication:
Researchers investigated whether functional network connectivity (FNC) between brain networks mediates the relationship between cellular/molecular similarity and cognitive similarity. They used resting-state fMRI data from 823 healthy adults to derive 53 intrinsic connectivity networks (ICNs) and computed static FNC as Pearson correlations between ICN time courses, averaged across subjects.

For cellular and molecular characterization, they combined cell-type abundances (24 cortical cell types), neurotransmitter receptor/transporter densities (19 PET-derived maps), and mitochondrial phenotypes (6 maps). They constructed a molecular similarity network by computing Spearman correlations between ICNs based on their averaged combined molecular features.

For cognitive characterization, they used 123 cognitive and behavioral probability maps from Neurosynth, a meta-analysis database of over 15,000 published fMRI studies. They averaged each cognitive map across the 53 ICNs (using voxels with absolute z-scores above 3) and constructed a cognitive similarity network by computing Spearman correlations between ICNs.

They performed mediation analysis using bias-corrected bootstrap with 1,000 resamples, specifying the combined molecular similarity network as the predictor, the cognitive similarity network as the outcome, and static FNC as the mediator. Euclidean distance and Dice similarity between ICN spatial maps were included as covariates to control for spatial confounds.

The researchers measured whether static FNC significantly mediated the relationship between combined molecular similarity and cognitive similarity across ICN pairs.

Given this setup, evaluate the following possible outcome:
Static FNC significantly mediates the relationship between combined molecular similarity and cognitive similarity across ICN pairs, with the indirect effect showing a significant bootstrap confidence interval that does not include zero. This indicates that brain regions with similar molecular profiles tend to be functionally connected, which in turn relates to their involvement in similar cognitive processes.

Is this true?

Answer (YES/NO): YES